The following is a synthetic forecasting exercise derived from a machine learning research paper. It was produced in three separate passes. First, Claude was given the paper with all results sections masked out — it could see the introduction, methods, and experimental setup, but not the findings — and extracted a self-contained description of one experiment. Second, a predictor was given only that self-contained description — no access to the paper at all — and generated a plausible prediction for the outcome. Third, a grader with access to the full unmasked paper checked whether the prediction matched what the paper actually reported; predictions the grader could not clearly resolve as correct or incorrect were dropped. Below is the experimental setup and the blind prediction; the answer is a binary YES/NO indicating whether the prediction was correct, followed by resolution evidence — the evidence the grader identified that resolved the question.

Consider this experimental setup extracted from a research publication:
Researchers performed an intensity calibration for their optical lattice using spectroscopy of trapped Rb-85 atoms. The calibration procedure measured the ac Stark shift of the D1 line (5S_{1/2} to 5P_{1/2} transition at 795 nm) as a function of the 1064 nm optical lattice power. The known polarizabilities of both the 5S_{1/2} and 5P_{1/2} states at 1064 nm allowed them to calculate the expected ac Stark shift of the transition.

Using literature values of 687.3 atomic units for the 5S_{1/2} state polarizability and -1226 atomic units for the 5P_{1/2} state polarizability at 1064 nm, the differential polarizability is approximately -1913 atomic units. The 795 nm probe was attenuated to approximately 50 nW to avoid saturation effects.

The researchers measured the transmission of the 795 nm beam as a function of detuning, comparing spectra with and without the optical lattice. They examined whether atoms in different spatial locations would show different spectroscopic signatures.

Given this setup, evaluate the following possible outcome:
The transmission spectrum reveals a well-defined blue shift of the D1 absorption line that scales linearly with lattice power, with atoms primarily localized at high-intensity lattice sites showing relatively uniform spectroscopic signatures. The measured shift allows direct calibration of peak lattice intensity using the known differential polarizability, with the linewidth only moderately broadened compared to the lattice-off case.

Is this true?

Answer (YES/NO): YES